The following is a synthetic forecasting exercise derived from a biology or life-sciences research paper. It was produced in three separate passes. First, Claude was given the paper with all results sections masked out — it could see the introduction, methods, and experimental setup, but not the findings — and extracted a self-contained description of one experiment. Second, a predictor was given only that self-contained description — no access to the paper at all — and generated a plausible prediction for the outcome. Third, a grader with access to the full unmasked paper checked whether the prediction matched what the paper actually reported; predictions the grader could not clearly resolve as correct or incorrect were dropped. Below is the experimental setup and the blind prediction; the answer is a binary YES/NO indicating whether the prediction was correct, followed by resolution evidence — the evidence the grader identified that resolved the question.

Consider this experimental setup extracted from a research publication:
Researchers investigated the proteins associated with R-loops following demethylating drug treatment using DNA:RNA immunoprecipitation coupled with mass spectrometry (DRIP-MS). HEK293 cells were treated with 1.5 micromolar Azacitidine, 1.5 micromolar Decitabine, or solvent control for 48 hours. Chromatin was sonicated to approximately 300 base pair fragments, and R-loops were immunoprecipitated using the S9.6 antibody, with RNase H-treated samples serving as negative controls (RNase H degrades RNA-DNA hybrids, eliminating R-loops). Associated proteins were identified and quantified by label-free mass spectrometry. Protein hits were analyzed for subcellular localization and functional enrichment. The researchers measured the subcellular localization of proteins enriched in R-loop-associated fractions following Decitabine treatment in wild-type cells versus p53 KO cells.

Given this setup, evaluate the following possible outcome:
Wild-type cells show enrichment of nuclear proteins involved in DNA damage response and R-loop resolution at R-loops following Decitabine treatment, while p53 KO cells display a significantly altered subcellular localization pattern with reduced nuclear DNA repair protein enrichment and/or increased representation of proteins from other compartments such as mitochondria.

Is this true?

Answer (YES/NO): NO